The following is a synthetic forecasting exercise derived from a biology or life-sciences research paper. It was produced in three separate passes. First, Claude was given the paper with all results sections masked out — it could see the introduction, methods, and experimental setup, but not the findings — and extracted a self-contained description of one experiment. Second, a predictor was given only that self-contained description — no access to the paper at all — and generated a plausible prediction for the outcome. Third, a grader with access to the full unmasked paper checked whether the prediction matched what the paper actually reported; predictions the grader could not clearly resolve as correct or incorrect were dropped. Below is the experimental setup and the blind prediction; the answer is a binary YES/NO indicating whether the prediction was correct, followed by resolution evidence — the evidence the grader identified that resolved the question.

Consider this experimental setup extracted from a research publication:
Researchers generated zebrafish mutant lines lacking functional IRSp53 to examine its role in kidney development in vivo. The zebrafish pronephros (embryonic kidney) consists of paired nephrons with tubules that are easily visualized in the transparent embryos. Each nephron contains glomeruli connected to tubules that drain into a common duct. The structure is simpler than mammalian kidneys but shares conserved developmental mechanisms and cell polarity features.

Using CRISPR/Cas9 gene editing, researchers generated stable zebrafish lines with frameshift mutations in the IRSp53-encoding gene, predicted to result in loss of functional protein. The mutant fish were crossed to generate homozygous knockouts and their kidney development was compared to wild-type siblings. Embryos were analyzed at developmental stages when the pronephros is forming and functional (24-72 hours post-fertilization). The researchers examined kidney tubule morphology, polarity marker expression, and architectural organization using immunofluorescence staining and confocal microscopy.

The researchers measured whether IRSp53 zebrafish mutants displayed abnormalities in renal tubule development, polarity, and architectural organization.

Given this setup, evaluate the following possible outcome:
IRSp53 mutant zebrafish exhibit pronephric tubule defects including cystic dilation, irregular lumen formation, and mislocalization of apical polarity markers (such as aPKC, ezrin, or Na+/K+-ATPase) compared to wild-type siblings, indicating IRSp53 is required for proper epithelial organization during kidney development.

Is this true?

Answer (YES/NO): NO